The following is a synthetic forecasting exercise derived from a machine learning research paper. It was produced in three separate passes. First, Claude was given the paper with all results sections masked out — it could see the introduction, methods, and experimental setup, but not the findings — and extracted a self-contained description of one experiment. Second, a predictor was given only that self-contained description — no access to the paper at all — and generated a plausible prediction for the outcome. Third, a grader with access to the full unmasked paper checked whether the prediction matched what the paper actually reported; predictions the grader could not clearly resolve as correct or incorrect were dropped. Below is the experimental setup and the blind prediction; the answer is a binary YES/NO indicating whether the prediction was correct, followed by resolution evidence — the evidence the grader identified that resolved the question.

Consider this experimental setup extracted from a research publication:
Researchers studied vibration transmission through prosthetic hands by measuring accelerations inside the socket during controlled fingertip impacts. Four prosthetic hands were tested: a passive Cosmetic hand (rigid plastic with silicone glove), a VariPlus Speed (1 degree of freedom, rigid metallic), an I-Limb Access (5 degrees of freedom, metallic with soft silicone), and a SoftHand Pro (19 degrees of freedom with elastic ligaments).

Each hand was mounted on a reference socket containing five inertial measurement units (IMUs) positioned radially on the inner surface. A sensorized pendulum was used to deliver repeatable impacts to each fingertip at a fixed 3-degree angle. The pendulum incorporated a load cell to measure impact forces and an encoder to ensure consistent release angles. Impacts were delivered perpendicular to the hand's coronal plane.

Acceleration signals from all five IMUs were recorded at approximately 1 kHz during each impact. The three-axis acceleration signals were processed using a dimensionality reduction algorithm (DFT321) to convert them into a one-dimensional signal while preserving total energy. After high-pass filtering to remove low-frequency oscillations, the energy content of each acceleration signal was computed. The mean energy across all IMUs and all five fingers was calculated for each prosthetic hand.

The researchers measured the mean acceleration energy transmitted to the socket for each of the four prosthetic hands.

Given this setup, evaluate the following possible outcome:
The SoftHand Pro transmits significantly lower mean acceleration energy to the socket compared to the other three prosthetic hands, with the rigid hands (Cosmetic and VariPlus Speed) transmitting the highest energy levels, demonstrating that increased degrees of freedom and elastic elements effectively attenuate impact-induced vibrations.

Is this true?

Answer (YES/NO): NO